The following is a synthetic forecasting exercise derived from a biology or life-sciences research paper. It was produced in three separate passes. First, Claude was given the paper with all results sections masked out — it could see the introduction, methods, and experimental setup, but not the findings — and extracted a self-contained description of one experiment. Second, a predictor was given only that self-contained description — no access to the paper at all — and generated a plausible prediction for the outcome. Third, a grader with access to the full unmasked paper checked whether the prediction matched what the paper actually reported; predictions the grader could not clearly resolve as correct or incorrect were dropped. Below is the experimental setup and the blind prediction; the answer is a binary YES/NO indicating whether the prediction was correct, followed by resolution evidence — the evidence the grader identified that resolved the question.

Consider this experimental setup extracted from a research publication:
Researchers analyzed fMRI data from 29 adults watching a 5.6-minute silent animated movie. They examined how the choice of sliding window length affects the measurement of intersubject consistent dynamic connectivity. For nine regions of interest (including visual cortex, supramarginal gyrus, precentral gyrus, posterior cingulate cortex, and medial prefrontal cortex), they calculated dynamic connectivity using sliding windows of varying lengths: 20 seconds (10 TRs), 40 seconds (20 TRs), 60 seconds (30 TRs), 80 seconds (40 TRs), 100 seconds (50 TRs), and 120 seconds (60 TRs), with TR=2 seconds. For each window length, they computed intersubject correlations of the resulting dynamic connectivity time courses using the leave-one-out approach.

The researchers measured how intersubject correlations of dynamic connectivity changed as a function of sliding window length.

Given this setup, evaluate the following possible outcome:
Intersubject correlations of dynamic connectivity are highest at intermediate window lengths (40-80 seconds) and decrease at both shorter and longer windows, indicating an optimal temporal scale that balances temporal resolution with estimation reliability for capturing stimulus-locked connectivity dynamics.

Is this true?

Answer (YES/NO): NO